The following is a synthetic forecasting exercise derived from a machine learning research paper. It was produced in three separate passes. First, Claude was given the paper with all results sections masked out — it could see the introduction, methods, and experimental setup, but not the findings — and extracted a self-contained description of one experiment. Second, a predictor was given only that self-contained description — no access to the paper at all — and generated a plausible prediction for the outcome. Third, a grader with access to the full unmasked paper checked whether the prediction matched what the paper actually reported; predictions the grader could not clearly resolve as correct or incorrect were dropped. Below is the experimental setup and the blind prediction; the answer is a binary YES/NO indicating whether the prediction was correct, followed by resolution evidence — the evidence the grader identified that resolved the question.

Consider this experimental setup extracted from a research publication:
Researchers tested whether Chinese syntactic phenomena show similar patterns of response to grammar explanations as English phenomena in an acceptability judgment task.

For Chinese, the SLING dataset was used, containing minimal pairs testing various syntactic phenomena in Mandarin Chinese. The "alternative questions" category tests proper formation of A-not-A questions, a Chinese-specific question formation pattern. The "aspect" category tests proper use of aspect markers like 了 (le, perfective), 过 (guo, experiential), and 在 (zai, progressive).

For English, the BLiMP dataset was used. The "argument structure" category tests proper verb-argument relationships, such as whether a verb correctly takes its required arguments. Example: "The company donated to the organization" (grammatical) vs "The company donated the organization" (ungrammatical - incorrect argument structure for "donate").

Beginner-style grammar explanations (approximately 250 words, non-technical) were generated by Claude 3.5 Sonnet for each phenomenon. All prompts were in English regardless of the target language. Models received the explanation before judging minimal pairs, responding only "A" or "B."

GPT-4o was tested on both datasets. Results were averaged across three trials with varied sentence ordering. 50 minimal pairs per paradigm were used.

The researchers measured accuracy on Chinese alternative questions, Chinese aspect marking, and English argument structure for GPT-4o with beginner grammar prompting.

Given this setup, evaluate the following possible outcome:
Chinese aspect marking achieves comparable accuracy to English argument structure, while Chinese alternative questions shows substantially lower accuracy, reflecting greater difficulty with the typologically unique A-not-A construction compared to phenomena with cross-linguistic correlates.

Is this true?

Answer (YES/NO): NO